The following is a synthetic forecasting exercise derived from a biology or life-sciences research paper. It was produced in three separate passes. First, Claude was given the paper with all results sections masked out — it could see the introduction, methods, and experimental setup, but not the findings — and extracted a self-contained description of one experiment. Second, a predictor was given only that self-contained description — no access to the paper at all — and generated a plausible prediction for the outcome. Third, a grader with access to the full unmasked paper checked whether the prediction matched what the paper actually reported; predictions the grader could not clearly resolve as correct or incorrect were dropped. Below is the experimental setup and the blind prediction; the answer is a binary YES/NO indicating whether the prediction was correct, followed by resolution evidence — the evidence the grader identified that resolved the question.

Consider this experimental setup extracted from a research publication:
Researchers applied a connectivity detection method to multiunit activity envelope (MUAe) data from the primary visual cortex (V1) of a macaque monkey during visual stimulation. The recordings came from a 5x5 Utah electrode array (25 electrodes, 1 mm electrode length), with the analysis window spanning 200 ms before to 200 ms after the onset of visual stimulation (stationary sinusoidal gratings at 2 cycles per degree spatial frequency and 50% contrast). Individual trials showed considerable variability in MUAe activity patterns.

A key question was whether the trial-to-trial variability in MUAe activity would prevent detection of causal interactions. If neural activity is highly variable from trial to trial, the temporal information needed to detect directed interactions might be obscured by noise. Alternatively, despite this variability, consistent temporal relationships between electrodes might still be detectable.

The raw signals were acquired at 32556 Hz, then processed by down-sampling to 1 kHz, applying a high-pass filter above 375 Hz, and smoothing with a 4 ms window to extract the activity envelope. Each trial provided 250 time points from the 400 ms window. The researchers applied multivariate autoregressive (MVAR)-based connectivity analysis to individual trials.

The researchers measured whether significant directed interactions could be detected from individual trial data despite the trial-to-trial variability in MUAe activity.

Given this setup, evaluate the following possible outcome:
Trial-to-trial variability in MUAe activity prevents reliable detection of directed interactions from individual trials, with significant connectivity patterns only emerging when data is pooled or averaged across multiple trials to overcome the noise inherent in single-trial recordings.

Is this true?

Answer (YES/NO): YES